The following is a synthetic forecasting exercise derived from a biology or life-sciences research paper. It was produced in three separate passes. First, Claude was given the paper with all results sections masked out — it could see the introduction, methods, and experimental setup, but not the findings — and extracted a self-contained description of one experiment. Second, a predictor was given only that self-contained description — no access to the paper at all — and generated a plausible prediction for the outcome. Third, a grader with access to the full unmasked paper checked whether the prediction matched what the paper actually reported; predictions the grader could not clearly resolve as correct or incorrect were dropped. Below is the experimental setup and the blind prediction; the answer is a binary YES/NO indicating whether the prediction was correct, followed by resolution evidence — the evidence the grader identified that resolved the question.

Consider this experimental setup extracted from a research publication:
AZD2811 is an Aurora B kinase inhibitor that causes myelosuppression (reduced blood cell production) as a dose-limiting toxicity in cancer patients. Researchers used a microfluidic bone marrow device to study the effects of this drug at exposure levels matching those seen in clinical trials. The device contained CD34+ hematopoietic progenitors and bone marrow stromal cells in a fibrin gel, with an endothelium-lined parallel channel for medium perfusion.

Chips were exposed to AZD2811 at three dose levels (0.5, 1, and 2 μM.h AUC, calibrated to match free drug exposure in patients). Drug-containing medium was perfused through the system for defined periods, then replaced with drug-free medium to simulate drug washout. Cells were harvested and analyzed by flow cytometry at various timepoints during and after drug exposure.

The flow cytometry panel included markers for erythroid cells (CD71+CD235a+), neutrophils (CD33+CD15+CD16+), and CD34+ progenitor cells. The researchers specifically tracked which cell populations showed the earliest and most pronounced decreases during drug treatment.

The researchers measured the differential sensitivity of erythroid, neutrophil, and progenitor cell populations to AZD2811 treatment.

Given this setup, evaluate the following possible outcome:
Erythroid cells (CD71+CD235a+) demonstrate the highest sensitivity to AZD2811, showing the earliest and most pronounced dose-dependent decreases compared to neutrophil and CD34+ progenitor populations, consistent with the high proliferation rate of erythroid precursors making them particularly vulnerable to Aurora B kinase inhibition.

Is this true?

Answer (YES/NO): NO